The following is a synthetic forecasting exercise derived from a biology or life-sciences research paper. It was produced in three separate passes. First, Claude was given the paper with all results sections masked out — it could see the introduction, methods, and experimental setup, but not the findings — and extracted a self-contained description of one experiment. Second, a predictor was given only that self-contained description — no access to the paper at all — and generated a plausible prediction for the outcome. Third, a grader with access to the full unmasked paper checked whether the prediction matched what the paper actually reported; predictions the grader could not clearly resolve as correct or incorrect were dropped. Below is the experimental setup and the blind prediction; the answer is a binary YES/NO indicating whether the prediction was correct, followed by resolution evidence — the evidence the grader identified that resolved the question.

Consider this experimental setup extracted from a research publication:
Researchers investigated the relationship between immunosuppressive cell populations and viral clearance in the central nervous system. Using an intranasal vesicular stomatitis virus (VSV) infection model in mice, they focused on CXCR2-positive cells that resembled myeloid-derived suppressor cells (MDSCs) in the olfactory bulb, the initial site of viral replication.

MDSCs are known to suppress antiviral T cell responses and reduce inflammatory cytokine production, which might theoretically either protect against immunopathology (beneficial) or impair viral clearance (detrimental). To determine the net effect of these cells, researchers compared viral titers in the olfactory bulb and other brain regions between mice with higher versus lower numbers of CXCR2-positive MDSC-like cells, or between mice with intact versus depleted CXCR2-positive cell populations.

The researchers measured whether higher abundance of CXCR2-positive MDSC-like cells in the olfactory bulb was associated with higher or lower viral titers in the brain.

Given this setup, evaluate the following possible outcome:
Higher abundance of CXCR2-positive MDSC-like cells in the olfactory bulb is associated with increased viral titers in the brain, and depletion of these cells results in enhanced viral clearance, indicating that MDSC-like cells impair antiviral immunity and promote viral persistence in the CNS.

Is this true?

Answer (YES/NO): YES